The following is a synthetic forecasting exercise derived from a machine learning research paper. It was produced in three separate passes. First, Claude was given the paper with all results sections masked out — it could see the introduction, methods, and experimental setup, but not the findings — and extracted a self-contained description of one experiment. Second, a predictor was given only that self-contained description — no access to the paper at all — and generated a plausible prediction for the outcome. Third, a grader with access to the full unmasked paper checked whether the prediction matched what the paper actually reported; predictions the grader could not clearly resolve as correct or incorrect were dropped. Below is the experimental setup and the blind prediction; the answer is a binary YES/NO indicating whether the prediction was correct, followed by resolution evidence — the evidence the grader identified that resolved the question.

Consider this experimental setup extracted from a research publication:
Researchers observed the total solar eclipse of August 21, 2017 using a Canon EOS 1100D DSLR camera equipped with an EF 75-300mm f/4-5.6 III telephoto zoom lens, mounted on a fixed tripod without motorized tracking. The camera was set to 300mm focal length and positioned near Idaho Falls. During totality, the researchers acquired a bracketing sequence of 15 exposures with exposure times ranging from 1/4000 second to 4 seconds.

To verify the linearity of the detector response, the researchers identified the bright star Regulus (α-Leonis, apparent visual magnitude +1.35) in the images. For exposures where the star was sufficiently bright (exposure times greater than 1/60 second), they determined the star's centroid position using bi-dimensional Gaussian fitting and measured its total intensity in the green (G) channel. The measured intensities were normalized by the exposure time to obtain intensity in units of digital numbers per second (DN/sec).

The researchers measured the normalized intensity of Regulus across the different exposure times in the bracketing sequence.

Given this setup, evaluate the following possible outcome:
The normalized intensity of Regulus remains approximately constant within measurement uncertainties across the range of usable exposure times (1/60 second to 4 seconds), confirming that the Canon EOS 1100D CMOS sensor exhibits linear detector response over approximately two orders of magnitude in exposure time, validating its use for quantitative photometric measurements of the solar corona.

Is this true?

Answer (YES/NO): YES